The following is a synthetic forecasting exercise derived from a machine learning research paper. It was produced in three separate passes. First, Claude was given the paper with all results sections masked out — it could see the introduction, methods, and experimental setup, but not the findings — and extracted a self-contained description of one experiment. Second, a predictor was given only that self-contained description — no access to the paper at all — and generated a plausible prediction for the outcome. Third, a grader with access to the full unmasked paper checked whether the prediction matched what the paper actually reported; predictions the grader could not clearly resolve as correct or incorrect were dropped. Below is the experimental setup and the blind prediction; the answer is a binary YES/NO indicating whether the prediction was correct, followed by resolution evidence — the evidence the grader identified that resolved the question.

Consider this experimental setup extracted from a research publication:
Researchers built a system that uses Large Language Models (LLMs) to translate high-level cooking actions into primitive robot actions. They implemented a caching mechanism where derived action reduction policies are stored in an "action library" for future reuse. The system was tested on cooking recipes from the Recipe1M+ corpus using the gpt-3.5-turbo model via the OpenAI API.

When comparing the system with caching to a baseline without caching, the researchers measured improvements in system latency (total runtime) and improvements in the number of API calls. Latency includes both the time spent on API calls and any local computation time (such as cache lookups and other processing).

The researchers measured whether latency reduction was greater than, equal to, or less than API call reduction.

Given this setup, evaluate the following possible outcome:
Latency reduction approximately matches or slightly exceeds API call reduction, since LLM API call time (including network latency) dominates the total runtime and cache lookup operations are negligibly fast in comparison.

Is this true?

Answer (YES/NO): NO